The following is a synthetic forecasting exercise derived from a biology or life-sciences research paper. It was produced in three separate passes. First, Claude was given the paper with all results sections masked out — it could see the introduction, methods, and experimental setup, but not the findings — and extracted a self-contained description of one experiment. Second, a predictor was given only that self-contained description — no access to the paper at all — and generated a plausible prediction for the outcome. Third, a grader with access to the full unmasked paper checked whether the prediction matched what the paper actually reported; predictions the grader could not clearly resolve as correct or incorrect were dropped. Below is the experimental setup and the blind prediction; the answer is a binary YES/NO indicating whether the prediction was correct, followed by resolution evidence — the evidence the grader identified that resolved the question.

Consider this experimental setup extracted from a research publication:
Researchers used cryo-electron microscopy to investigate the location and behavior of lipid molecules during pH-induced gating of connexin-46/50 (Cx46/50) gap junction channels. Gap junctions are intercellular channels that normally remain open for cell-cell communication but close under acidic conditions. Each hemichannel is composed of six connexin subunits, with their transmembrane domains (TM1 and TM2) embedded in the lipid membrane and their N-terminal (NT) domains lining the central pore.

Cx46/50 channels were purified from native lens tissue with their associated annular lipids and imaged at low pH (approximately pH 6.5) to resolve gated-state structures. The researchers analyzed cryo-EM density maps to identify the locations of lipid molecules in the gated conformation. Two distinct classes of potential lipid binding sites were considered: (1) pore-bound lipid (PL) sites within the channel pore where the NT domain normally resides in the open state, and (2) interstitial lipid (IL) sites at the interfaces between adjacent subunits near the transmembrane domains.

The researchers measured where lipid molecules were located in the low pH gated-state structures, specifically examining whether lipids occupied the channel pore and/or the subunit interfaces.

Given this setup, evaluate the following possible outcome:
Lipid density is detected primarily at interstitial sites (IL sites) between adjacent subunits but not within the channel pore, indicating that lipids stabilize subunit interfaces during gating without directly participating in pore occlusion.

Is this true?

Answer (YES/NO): NO